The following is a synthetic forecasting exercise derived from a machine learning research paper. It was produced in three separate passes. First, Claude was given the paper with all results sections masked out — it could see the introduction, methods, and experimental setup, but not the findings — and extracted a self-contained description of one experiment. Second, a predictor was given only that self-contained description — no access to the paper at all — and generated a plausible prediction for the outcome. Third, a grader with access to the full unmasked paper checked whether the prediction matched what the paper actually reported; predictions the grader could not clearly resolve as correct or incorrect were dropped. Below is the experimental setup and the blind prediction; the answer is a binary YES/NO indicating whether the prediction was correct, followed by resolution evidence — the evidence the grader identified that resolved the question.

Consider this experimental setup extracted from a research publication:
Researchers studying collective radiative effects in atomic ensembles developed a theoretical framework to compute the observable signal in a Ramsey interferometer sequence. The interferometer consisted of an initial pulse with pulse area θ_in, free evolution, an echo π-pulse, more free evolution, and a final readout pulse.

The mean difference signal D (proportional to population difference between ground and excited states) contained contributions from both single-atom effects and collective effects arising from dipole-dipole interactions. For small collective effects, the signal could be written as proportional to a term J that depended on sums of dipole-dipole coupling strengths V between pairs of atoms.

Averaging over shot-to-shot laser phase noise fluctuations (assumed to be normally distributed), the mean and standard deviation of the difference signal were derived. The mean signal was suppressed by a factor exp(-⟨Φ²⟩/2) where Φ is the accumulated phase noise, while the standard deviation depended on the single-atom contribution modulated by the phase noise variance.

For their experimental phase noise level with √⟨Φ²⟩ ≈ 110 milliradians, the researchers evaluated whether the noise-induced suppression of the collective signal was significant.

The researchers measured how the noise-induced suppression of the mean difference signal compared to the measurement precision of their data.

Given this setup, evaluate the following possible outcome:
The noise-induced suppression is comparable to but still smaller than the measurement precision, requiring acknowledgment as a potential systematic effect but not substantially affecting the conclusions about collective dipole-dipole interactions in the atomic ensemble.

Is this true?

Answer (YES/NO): NO